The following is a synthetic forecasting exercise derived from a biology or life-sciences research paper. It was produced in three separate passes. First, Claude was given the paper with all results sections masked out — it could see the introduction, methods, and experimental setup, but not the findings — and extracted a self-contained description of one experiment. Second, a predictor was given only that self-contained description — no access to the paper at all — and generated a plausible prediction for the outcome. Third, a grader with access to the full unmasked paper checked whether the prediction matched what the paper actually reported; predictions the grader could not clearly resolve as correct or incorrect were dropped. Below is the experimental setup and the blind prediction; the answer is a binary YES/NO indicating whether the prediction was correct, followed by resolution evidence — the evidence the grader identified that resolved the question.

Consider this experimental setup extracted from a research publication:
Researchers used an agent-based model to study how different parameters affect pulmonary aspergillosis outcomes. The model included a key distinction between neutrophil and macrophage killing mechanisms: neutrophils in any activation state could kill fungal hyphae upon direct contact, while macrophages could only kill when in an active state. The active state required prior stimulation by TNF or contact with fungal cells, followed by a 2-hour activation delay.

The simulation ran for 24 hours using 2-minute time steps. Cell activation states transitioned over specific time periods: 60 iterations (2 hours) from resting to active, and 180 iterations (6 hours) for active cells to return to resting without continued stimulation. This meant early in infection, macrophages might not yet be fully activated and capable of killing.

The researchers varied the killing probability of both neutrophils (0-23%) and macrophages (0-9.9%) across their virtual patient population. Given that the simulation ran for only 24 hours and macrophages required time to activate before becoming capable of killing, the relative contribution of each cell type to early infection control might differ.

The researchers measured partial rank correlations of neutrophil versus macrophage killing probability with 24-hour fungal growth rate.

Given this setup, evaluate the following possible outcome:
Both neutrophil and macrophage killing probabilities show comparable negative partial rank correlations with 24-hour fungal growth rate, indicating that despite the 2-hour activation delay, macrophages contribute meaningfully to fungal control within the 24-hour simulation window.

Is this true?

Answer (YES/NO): NO